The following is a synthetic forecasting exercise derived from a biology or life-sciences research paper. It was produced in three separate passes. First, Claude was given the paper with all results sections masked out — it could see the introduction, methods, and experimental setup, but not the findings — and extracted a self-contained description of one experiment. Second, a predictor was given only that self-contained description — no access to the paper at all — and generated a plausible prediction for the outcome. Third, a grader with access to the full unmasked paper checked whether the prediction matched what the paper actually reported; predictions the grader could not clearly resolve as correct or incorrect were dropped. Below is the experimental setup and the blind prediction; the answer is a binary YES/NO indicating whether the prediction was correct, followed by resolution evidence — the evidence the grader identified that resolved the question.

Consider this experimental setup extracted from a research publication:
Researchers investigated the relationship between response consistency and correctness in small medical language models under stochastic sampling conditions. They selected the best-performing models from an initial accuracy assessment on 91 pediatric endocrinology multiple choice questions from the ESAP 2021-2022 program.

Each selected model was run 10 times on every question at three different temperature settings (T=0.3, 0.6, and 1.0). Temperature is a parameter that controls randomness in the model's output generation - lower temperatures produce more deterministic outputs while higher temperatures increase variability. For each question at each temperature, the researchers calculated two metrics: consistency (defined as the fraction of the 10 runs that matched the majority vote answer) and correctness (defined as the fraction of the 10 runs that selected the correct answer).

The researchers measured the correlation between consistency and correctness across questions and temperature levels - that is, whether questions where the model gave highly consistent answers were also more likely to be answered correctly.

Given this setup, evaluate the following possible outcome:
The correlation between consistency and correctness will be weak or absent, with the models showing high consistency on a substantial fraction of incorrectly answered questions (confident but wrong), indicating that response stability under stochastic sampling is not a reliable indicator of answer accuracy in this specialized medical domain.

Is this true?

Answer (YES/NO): YES